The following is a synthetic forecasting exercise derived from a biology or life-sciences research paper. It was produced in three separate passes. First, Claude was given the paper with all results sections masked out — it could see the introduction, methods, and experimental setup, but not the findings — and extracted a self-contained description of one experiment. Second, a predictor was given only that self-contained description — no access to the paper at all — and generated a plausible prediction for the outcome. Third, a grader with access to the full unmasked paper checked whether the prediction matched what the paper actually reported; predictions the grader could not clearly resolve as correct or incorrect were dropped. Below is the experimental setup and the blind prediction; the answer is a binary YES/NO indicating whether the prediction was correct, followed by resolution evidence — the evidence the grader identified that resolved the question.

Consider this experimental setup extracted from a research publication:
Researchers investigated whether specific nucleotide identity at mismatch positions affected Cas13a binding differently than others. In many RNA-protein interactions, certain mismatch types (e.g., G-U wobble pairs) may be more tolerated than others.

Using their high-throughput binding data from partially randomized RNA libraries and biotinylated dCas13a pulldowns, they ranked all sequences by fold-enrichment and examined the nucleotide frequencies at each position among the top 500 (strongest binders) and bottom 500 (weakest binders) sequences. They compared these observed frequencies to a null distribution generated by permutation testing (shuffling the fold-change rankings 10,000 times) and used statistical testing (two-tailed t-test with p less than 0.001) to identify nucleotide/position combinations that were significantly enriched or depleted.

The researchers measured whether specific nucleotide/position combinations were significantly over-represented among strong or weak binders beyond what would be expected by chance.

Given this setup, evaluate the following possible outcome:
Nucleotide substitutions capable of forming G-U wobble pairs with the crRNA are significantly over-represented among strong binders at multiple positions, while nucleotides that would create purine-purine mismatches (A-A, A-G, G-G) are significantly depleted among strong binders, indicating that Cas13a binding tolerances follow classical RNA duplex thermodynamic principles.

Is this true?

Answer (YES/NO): NO